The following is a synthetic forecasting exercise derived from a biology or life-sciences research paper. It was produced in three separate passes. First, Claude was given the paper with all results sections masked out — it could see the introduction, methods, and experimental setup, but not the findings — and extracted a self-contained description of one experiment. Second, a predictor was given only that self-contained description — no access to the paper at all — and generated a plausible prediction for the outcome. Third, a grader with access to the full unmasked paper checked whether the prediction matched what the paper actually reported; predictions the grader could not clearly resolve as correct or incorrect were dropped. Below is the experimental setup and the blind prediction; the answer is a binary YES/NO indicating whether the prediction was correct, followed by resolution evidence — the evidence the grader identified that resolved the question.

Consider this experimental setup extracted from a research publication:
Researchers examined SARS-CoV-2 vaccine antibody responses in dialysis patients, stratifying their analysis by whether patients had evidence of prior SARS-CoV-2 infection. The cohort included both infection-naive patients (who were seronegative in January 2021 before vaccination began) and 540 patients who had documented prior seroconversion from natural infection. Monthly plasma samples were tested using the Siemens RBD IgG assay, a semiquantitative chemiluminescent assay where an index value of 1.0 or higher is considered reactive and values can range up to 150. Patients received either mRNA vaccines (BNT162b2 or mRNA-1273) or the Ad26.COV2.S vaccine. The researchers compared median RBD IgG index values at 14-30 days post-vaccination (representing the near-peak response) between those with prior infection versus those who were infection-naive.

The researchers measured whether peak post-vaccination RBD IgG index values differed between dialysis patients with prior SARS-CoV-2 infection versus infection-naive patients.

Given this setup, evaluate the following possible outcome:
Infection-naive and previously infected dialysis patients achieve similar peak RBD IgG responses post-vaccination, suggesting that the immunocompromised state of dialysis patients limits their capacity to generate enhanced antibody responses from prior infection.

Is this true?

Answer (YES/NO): NO